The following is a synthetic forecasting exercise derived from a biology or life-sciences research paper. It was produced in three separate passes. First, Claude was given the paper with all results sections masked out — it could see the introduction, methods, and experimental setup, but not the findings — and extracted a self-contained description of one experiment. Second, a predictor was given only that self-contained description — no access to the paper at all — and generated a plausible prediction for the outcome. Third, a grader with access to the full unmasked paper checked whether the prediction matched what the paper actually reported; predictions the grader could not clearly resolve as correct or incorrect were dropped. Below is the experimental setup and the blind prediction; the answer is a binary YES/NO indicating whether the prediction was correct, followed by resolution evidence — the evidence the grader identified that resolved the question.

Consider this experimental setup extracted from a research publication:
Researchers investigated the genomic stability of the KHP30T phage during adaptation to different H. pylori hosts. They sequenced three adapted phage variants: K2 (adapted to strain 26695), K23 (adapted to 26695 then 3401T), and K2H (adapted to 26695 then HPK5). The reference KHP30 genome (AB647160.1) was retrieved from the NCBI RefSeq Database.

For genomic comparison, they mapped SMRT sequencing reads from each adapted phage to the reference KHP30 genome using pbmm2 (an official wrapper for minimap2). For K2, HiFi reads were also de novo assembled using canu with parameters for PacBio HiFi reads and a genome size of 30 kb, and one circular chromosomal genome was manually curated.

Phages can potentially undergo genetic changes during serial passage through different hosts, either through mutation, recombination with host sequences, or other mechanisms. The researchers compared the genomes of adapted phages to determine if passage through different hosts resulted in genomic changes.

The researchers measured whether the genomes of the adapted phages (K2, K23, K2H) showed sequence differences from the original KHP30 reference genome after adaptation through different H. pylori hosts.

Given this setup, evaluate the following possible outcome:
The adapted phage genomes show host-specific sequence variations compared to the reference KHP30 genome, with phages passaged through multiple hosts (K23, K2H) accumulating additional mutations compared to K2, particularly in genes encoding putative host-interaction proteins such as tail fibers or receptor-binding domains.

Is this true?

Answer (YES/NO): NO